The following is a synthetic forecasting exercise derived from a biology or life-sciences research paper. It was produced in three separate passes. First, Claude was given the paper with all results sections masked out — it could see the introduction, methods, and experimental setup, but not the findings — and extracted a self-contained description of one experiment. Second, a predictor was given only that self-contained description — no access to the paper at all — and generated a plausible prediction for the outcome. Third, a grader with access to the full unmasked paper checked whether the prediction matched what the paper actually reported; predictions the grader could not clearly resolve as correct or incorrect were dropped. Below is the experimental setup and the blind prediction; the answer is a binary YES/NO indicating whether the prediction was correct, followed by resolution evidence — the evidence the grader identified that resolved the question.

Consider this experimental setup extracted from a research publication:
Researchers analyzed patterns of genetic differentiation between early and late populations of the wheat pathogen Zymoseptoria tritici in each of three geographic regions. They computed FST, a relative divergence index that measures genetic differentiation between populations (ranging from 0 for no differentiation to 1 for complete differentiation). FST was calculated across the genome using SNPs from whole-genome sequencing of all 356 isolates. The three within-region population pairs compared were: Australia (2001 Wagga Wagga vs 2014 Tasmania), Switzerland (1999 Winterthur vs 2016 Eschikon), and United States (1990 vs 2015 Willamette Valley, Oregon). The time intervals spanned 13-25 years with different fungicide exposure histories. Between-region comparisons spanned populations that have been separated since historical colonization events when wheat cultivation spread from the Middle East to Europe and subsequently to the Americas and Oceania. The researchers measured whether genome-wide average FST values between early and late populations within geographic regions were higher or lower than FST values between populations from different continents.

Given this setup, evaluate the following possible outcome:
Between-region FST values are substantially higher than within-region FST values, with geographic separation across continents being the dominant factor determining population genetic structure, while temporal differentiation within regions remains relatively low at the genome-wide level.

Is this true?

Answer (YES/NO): YES